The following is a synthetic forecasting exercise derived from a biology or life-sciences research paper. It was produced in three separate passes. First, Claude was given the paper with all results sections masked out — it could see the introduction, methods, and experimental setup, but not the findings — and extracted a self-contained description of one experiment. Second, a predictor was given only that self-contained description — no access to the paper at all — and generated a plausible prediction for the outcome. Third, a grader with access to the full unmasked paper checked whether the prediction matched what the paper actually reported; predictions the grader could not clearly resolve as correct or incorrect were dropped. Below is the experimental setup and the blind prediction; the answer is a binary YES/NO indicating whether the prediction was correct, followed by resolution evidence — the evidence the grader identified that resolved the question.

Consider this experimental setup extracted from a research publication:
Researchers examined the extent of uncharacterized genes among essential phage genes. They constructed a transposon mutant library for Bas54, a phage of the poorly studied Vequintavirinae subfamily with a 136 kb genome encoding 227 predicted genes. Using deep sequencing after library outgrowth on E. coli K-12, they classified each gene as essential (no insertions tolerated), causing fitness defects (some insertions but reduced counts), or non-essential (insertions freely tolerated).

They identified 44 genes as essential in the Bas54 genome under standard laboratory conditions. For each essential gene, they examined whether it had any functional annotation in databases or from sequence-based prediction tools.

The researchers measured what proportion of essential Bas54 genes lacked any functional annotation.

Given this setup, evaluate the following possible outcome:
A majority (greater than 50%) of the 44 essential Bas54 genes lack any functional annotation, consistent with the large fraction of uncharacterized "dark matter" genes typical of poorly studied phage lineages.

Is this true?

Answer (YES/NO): NO